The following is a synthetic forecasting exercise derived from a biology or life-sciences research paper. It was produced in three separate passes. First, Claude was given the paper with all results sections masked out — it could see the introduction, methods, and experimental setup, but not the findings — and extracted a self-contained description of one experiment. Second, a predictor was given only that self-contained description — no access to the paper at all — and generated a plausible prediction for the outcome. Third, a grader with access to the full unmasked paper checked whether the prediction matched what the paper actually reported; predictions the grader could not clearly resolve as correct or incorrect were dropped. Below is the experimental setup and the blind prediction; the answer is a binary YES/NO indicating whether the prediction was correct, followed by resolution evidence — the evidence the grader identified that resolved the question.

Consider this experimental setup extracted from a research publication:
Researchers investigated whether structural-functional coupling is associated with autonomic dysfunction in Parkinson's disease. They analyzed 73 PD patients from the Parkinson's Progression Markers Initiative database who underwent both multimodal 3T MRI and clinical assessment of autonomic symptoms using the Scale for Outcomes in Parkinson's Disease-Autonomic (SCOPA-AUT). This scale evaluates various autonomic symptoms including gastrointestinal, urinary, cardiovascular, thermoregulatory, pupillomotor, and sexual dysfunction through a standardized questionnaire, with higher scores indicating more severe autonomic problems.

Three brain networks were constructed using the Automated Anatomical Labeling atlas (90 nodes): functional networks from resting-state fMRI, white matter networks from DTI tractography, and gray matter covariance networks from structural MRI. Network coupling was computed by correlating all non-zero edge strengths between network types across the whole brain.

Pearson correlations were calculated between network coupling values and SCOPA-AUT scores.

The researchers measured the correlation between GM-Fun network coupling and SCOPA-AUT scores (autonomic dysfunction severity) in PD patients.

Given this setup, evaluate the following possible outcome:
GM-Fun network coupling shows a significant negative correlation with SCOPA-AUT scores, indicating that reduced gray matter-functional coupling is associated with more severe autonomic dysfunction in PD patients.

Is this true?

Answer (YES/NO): NO